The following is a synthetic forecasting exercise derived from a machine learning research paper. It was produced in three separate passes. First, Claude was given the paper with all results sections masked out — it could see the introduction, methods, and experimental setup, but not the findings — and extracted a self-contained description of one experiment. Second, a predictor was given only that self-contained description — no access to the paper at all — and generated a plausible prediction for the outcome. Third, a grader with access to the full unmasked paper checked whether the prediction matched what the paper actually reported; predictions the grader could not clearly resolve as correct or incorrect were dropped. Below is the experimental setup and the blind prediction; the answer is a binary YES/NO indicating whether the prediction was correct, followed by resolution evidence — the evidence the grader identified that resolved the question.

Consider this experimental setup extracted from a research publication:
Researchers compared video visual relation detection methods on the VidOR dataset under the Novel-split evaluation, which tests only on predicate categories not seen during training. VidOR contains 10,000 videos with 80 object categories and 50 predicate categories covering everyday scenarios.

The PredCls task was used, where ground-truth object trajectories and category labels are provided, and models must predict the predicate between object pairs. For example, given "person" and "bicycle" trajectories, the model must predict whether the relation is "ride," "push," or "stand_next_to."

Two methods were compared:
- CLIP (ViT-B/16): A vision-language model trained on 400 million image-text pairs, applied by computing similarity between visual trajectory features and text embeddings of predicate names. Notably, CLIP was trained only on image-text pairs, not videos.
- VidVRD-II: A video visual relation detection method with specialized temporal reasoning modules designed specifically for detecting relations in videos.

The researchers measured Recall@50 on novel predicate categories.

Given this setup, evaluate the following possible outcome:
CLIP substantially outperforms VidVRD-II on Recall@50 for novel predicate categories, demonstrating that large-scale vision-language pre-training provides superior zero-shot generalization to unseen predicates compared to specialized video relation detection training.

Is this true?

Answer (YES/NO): YES